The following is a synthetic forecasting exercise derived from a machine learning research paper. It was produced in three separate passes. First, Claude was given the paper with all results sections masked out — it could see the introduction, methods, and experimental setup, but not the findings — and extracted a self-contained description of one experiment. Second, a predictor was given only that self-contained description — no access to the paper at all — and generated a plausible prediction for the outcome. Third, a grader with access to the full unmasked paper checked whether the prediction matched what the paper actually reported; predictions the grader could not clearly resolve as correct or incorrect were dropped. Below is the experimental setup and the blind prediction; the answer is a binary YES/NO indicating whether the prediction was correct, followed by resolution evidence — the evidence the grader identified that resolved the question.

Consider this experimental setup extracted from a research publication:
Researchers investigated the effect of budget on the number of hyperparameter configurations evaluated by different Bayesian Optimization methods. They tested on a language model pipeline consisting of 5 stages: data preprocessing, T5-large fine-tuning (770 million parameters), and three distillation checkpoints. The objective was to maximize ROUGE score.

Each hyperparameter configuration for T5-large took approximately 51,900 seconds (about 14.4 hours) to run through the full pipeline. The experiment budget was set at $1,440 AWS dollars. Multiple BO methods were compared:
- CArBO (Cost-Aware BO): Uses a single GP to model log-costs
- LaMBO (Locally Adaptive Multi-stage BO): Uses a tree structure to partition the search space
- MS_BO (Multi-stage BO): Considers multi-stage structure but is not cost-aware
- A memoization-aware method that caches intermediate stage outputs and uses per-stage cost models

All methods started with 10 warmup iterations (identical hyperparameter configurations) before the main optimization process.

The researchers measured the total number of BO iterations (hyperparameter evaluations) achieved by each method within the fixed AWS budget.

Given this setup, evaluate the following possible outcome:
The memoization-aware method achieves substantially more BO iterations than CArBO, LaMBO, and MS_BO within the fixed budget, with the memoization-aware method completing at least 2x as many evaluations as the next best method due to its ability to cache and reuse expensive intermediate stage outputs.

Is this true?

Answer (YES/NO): NO